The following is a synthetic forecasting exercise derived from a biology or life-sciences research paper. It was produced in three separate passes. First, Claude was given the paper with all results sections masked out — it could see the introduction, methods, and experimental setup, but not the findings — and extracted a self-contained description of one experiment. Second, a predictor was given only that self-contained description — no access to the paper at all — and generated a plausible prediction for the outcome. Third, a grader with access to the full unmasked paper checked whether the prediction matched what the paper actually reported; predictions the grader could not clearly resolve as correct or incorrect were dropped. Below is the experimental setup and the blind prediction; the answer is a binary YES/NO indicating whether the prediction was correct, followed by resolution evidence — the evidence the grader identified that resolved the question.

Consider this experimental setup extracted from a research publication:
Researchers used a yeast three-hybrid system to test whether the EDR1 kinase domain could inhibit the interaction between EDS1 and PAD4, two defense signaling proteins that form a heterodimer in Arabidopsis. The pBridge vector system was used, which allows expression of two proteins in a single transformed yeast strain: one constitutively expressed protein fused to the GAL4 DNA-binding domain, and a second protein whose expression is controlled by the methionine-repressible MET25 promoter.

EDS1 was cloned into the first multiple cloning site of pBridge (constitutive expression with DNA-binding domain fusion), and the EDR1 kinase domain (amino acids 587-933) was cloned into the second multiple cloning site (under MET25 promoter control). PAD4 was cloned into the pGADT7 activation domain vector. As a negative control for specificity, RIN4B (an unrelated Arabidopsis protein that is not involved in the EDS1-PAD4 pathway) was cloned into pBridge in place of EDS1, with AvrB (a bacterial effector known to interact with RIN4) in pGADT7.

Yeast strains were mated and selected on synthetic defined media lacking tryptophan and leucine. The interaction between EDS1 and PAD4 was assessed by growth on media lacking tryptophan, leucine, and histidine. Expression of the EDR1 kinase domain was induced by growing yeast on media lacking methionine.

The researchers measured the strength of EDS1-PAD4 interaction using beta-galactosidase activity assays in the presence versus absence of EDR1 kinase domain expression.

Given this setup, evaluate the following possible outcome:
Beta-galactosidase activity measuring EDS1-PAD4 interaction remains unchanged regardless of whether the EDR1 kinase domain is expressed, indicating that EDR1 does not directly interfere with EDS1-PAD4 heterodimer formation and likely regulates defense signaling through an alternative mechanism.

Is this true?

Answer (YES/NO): NO